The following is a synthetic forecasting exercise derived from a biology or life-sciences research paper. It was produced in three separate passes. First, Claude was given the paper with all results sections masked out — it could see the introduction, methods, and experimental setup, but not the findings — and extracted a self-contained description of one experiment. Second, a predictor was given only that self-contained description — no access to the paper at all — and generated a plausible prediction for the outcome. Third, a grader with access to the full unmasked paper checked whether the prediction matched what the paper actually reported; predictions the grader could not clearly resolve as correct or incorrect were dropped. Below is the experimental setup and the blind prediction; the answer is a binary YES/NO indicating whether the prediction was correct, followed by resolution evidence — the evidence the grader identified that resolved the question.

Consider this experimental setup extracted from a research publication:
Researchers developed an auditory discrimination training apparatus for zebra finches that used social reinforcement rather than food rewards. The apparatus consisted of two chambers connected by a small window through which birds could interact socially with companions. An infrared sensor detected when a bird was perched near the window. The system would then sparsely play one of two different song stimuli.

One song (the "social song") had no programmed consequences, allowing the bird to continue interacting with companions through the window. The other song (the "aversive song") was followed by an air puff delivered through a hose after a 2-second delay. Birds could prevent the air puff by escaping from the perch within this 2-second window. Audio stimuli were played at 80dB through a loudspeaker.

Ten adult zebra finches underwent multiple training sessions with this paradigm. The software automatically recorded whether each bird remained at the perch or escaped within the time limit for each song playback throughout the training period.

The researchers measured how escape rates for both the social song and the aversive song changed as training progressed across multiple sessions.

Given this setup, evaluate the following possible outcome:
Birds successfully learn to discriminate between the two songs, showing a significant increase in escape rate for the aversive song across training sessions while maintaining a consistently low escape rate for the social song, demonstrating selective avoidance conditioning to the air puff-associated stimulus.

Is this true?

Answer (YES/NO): YES